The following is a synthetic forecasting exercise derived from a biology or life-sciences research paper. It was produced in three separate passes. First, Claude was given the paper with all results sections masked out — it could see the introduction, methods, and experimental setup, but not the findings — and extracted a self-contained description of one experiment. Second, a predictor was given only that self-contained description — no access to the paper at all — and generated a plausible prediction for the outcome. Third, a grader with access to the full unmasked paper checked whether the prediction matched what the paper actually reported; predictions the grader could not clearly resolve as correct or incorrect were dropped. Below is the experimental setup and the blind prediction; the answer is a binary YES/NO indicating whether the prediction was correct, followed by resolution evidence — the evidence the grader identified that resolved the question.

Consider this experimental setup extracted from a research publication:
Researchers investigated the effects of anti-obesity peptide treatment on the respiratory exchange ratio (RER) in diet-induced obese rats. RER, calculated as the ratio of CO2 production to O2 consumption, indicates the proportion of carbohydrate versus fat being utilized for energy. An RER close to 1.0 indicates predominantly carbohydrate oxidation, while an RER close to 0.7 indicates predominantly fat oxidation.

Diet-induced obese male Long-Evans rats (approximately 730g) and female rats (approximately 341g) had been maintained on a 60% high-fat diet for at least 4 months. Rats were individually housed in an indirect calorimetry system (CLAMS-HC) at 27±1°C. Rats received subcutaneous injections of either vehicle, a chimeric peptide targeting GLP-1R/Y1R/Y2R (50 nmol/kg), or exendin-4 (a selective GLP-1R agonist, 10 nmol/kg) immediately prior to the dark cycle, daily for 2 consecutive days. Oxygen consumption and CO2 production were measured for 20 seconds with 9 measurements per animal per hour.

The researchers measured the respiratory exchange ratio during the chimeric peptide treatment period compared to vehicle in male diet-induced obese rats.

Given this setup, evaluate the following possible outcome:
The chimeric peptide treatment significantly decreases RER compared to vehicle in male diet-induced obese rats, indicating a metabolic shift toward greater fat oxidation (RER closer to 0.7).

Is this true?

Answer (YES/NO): YES